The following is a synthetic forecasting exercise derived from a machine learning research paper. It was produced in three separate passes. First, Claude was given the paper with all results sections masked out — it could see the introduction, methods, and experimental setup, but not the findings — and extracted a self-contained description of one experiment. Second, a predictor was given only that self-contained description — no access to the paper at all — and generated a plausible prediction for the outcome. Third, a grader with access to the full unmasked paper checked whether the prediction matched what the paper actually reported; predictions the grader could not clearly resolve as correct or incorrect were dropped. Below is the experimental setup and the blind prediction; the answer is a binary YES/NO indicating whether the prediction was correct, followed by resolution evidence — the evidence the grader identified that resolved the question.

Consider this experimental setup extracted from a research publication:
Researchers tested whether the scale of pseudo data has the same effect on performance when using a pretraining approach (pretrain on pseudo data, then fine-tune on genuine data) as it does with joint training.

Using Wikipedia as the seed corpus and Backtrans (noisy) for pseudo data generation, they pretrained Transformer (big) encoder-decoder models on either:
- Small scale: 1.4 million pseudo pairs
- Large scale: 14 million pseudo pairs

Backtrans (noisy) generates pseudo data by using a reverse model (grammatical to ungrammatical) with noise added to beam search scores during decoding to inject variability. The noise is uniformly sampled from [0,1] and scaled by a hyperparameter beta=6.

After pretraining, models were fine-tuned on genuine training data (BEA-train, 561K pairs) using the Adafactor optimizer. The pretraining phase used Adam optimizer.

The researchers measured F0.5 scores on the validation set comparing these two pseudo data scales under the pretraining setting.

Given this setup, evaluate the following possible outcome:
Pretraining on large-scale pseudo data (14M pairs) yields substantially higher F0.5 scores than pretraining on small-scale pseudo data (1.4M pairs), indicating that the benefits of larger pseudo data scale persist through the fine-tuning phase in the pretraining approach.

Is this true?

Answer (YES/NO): YES